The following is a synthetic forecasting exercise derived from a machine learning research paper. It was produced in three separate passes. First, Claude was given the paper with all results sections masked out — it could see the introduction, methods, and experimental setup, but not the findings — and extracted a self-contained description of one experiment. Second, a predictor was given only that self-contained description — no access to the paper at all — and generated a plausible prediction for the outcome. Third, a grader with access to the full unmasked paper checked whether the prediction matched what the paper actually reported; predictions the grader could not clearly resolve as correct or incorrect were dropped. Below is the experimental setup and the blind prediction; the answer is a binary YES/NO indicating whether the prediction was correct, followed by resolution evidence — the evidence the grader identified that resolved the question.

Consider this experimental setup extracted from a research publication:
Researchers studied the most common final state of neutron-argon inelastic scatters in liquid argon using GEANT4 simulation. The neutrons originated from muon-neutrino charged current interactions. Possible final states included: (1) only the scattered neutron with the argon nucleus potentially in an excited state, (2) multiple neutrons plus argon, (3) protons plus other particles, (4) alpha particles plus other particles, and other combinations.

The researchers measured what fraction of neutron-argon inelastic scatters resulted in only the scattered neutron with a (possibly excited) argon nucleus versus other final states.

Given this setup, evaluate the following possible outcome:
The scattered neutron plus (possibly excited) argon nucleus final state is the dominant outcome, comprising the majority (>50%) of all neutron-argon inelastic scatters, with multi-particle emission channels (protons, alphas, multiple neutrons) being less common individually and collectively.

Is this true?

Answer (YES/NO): YES